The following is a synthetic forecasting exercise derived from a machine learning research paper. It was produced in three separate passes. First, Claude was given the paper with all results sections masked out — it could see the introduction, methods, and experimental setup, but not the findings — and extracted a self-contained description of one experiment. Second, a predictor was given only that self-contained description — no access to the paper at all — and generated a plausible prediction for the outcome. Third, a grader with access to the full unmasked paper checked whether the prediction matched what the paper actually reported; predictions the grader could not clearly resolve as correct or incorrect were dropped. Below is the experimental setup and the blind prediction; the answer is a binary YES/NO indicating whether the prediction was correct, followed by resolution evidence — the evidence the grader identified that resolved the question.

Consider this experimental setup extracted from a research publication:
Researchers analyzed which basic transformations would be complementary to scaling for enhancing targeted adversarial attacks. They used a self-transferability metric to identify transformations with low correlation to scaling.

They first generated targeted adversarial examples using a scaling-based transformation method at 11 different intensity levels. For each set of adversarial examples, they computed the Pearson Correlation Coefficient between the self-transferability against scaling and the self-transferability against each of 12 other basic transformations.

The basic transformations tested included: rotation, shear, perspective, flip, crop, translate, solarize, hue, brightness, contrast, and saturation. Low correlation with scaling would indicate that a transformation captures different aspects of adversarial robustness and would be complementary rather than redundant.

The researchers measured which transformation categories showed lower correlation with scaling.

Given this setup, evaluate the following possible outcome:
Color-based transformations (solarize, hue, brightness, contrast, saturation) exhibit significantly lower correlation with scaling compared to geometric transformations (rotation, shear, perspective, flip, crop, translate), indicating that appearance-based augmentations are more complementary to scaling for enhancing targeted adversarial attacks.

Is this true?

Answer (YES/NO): NO